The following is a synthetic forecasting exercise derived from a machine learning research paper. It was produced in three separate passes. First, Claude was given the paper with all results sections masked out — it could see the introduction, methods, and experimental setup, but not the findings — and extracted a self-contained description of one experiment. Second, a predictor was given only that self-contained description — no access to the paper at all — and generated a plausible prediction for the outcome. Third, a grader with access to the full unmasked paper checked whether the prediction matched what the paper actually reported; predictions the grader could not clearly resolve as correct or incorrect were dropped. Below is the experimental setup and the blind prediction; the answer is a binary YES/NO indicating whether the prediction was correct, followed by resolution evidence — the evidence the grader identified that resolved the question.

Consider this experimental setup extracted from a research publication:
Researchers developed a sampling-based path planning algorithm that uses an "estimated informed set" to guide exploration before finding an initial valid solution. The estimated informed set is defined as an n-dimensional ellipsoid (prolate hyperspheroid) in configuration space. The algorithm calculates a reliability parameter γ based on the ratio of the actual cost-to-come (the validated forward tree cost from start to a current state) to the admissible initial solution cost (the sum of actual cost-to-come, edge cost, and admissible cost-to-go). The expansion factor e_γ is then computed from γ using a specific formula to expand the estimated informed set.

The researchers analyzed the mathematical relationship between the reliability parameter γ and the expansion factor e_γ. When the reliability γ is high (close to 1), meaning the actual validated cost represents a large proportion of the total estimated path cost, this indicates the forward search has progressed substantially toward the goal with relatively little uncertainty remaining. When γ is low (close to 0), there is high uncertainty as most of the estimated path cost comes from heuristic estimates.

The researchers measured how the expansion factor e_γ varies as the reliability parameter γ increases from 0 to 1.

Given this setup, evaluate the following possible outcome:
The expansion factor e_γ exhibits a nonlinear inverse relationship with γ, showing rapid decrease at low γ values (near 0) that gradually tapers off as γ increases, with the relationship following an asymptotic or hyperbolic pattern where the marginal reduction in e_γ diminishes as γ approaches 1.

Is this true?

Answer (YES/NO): NO